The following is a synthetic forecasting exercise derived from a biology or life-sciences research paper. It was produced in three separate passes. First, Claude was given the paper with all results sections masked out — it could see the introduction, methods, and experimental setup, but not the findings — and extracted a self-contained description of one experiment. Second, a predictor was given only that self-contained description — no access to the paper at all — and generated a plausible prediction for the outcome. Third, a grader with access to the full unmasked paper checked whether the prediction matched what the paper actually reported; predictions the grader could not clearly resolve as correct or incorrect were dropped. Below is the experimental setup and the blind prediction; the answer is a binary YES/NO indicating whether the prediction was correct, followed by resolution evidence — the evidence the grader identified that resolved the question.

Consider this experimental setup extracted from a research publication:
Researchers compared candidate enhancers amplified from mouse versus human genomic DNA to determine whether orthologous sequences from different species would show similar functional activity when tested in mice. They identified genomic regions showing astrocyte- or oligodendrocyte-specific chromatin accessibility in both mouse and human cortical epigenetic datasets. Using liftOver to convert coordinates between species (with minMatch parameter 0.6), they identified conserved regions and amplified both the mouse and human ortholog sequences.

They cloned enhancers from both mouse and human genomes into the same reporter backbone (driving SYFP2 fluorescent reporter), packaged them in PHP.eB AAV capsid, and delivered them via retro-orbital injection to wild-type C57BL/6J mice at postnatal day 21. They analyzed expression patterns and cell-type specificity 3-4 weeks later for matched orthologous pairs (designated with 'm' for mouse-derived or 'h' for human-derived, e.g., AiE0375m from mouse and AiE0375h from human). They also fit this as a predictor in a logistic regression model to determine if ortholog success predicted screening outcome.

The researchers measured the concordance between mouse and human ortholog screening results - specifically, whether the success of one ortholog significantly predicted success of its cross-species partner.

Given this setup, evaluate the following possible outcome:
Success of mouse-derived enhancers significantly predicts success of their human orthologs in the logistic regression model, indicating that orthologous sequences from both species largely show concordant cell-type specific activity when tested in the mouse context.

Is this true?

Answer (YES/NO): NO